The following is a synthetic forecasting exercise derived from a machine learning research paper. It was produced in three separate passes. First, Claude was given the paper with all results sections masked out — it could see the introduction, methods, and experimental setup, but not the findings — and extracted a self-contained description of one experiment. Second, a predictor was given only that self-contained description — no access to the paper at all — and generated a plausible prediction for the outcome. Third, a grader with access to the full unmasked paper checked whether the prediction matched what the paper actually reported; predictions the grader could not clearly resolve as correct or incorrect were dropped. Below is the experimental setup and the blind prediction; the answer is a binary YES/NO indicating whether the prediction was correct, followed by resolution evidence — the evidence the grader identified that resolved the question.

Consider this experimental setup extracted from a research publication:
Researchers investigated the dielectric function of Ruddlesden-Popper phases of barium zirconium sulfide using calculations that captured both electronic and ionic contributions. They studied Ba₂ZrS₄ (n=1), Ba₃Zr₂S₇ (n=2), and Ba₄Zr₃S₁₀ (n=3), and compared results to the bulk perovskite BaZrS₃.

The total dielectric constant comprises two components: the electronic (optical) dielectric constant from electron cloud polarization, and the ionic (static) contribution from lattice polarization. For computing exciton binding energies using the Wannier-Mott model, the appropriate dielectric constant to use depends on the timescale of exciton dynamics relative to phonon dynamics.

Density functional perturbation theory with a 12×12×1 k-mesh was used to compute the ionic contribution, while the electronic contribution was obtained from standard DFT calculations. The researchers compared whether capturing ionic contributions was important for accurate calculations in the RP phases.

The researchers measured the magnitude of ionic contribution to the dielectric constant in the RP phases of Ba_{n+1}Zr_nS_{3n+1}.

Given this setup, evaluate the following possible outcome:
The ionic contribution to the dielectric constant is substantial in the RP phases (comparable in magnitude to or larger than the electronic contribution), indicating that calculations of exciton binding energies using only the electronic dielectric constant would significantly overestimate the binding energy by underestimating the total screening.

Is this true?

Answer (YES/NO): YES